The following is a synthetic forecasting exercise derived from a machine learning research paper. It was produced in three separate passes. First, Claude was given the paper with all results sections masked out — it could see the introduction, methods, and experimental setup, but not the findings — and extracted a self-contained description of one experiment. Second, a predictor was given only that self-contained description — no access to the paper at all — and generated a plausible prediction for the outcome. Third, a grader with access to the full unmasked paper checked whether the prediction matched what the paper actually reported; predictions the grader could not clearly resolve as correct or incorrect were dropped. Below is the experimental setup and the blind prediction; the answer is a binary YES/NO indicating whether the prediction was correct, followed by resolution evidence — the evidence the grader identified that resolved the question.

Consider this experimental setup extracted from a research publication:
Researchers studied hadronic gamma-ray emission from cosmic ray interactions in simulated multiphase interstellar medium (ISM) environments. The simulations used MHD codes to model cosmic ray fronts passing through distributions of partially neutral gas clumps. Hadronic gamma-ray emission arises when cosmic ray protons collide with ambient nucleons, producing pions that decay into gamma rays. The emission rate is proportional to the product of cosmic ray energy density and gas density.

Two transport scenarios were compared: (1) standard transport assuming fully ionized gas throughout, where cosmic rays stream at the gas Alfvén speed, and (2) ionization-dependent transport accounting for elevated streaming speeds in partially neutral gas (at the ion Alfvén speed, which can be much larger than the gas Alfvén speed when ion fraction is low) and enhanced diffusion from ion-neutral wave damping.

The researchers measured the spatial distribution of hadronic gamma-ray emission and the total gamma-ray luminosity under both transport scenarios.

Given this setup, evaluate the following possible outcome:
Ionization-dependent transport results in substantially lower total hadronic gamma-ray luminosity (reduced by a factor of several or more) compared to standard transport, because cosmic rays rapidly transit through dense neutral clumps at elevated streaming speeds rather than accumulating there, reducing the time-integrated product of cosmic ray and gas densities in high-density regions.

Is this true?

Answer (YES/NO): NO